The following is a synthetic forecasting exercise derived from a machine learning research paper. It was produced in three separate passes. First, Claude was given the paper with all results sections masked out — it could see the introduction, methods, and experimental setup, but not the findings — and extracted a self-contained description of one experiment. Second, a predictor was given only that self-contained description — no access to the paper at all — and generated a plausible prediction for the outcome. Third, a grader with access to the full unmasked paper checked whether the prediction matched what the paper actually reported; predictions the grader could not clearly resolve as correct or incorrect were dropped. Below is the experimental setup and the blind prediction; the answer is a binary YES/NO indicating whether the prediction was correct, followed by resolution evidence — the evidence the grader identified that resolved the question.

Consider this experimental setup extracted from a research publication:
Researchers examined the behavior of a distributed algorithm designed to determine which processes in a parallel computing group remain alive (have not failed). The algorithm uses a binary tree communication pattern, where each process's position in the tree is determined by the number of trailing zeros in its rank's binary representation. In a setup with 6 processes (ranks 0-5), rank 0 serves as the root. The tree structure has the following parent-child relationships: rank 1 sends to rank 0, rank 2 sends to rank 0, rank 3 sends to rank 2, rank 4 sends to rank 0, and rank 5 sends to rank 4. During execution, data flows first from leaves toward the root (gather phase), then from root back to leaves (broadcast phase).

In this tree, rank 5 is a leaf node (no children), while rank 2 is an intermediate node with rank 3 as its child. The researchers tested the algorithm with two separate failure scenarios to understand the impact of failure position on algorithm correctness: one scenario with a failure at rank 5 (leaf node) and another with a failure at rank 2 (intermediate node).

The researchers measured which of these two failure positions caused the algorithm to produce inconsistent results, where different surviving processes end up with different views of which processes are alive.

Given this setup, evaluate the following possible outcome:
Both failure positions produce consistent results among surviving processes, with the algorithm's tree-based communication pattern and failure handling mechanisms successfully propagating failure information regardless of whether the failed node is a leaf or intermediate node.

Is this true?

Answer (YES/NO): NO